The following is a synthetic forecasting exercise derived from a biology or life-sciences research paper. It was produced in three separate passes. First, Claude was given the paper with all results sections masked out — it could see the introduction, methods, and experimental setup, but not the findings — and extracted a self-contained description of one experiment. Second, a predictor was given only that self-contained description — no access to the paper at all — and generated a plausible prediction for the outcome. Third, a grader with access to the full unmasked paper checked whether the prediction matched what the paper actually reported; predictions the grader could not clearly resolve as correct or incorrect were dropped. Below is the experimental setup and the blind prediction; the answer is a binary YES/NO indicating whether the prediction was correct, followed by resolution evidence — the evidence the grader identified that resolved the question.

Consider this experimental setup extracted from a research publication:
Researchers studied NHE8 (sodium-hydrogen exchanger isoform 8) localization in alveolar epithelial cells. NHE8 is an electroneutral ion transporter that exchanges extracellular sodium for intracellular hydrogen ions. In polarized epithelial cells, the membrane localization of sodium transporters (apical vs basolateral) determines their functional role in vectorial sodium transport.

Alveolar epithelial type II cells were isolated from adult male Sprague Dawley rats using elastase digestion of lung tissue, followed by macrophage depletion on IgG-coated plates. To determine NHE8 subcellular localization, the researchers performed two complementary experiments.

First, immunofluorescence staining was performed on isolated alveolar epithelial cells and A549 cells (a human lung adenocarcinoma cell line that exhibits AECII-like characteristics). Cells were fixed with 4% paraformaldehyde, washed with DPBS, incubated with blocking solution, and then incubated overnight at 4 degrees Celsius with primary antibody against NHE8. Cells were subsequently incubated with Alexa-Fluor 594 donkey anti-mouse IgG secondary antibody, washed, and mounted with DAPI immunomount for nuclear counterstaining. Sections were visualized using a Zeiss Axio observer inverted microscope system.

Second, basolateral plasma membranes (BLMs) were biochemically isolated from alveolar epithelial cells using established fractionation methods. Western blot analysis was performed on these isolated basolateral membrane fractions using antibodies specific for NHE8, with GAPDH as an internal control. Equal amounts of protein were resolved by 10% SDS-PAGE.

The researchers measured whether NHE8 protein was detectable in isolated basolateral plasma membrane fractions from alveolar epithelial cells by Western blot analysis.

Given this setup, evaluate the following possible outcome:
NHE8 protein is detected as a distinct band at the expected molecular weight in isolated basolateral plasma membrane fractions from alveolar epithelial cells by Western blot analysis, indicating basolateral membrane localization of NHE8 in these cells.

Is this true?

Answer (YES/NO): NO